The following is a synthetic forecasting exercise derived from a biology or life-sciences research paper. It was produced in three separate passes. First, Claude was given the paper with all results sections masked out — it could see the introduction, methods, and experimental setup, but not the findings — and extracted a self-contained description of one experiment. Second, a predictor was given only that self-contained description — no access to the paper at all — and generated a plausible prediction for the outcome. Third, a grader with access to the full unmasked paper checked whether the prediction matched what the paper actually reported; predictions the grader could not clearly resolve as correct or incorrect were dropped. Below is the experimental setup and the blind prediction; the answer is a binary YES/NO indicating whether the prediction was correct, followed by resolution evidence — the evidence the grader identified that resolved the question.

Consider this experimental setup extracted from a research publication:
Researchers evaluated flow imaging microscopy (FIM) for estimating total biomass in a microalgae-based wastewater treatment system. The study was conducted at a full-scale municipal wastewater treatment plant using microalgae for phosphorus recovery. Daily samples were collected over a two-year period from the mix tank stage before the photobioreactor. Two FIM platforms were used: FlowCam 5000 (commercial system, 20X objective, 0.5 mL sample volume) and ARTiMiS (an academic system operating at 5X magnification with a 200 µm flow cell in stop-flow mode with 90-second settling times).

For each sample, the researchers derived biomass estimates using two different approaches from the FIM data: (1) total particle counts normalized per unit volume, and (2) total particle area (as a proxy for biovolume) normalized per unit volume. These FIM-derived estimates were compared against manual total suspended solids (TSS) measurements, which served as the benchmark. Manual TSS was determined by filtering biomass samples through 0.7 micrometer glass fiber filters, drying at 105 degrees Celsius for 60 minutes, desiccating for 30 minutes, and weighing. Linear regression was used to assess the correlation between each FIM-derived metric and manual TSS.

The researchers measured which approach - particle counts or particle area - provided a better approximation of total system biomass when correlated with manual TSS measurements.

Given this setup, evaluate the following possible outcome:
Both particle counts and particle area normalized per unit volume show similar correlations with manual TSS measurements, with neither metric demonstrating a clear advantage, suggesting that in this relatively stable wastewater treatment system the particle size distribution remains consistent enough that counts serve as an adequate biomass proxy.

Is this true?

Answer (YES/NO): NO